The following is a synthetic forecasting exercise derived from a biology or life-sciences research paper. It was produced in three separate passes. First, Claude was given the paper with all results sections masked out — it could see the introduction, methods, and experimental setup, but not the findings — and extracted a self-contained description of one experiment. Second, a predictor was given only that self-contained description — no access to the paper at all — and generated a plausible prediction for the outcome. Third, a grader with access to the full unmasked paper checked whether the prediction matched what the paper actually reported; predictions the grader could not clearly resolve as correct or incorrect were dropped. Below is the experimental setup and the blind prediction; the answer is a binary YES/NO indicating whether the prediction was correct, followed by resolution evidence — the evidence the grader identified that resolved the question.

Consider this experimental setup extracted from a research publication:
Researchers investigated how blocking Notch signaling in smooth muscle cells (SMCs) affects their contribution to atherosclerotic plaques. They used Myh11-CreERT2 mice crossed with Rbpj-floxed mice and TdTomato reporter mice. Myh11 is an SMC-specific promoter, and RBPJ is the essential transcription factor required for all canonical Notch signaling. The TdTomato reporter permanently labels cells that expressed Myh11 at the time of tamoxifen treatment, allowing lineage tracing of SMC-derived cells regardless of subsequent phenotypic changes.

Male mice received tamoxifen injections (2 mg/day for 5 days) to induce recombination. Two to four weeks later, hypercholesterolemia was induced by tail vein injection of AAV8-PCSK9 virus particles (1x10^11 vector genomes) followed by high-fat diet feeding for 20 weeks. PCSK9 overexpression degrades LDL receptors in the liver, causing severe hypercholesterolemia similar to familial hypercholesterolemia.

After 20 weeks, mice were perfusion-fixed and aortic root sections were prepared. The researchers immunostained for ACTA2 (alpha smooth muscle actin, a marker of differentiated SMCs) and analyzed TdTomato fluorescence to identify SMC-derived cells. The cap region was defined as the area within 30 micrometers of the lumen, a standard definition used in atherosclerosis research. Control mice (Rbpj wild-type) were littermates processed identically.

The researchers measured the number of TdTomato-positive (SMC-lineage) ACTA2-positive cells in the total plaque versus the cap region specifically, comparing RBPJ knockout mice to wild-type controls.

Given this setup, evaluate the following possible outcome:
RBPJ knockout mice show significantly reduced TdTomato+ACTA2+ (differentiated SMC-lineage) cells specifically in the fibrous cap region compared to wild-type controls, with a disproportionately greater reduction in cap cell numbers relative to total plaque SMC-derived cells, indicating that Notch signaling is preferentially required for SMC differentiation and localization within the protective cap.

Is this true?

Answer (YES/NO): NO